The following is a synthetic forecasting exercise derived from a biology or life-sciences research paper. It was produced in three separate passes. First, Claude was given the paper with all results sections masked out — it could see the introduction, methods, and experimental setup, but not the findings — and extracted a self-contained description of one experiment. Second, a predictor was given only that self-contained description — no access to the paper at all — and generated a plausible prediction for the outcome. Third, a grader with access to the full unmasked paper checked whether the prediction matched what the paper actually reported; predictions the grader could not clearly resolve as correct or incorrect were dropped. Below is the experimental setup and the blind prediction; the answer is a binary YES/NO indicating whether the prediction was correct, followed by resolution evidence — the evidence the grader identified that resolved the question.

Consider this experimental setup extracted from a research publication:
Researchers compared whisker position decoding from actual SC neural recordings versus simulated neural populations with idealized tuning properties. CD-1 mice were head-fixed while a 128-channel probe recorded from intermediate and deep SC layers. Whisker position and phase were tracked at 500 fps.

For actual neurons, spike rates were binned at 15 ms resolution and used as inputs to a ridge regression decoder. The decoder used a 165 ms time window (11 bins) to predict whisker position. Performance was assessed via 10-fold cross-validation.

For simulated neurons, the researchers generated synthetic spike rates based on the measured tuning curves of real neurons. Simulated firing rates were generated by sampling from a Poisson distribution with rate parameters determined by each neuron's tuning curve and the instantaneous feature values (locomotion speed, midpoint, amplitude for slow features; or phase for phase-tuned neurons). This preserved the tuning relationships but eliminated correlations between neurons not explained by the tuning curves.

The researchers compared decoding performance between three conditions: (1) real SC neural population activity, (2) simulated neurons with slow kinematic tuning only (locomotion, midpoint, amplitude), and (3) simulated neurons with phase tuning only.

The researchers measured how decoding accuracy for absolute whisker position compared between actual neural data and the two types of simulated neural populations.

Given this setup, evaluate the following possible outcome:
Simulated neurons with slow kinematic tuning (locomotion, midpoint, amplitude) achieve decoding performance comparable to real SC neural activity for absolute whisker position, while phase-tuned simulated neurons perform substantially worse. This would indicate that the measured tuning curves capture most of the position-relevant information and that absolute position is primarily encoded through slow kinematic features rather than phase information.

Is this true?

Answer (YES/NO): NO